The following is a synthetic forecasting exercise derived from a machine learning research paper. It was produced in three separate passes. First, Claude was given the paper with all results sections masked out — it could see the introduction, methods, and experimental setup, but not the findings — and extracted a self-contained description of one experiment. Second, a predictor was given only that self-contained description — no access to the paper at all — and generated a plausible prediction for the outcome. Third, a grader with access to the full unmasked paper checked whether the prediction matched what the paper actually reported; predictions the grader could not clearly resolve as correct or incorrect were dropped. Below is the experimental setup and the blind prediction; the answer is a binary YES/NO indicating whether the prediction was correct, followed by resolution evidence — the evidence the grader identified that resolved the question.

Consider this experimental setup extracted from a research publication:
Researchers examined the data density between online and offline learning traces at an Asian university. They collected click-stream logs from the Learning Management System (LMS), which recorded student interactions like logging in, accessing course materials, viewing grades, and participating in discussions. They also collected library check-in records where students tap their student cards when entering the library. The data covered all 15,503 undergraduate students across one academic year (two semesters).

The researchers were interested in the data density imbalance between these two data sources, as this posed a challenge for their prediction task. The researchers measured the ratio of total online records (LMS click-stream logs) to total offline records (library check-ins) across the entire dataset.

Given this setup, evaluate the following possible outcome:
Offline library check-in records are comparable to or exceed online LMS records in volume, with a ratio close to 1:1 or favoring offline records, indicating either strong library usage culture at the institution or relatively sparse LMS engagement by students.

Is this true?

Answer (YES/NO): NO